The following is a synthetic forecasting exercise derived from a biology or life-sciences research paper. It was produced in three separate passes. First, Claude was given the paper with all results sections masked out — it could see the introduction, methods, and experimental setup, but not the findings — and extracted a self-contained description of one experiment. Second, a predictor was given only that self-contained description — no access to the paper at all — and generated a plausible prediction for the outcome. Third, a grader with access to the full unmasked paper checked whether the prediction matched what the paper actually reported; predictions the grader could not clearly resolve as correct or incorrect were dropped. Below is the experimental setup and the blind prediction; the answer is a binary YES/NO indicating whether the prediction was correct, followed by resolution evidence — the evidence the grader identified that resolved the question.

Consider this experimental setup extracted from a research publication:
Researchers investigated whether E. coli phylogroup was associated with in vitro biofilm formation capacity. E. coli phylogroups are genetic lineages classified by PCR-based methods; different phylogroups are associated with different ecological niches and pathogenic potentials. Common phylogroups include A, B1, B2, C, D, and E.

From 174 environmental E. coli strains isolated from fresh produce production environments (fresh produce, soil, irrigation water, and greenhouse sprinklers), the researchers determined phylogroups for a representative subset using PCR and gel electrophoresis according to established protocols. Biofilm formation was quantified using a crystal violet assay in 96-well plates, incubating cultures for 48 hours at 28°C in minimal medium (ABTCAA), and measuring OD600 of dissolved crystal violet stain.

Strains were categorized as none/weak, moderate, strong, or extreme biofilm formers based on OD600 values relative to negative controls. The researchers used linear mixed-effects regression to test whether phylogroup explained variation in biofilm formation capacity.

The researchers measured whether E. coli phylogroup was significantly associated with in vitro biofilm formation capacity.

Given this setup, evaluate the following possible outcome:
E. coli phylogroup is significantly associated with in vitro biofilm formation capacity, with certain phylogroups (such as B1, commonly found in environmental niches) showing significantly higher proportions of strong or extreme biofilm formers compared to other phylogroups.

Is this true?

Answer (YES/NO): NO